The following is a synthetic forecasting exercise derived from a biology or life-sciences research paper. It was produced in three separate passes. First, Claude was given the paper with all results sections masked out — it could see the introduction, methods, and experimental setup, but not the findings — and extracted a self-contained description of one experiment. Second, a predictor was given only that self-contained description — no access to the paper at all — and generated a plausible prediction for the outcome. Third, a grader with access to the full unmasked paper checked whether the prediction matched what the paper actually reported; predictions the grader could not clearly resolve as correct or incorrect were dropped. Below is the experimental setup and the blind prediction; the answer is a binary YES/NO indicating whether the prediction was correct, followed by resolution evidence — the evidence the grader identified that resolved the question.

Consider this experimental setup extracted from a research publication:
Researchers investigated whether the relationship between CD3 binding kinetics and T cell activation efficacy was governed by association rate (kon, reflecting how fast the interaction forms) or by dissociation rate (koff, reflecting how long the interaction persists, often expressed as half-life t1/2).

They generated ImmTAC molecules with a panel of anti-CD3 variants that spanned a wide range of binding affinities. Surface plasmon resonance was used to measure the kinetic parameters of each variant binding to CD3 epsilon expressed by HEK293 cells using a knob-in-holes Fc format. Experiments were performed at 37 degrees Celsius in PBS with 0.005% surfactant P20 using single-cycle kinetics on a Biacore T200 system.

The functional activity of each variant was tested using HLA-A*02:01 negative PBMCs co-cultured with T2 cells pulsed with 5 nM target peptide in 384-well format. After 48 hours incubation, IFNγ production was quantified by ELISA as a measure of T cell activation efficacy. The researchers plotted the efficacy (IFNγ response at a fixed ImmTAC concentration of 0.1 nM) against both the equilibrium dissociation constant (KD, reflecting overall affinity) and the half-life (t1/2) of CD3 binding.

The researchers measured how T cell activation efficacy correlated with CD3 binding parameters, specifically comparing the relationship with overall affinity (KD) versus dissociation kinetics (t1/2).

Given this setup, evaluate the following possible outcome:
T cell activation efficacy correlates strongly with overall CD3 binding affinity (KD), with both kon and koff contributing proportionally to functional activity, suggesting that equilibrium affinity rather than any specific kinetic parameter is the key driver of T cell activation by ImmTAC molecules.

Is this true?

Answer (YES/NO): NO